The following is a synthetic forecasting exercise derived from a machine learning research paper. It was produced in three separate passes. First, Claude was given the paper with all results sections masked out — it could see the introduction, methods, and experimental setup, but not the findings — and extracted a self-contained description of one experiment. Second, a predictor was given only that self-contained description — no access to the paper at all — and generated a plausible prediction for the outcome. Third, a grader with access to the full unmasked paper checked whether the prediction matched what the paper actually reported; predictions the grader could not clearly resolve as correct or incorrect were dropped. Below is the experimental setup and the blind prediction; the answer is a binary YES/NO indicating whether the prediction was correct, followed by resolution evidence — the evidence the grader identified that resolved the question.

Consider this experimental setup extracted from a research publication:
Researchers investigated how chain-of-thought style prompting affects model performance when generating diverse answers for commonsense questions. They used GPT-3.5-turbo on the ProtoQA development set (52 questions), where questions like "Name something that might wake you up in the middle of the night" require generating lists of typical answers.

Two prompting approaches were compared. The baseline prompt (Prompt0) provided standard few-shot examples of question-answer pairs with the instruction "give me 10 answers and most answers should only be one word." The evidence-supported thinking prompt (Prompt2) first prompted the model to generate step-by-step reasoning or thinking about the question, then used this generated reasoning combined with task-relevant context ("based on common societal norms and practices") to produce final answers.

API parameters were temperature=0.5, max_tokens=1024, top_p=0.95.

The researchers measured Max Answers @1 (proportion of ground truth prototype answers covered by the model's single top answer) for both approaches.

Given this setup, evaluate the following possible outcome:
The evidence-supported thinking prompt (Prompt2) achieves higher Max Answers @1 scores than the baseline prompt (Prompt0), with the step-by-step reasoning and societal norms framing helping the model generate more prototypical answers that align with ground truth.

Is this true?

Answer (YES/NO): NO